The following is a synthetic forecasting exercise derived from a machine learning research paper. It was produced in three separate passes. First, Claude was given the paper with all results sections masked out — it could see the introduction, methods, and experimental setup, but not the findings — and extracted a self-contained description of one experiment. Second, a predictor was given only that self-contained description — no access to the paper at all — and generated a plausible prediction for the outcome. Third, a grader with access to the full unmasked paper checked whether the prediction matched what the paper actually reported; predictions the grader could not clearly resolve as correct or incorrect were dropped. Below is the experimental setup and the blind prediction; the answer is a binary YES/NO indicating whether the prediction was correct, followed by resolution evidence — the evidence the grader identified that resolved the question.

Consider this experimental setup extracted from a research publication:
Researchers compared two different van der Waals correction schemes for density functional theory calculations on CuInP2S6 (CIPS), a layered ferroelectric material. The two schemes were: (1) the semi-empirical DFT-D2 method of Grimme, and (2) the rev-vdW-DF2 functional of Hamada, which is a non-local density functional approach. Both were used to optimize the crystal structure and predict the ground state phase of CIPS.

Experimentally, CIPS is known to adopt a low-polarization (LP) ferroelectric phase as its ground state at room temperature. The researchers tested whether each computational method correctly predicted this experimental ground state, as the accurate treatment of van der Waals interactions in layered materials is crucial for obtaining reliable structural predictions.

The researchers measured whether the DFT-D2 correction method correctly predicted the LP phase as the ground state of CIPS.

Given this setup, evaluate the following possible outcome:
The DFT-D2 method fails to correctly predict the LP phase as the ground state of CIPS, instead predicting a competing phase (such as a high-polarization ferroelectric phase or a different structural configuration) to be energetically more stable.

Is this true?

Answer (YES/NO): YES